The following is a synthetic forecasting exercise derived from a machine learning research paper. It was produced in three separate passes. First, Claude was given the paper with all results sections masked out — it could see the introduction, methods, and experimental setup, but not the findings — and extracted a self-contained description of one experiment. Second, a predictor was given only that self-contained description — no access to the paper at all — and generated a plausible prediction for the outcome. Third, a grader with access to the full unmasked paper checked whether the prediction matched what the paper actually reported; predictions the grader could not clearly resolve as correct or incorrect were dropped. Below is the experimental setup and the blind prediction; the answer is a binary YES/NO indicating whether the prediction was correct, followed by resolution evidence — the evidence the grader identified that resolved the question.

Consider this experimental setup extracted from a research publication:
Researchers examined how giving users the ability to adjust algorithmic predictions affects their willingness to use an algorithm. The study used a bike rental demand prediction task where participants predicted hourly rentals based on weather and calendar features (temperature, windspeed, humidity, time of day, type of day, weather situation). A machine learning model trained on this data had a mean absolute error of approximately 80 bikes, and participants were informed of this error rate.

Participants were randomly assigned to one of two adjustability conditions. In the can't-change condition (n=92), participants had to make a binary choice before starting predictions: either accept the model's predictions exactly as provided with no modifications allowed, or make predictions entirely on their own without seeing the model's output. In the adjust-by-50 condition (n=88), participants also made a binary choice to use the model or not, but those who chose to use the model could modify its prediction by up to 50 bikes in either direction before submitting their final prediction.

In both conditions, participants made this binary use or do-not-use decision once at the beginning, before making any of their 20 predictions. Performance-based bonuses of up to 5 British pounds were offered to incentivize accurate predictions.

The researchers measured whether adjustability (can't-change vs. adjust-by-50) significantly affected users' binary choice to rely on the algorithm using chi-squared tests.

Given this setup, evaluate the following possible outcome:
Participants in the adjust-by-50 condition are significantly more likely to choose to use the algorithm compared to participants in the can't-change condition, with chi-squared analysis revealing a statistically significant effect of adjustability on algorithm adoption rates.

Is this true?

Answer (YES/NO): YES